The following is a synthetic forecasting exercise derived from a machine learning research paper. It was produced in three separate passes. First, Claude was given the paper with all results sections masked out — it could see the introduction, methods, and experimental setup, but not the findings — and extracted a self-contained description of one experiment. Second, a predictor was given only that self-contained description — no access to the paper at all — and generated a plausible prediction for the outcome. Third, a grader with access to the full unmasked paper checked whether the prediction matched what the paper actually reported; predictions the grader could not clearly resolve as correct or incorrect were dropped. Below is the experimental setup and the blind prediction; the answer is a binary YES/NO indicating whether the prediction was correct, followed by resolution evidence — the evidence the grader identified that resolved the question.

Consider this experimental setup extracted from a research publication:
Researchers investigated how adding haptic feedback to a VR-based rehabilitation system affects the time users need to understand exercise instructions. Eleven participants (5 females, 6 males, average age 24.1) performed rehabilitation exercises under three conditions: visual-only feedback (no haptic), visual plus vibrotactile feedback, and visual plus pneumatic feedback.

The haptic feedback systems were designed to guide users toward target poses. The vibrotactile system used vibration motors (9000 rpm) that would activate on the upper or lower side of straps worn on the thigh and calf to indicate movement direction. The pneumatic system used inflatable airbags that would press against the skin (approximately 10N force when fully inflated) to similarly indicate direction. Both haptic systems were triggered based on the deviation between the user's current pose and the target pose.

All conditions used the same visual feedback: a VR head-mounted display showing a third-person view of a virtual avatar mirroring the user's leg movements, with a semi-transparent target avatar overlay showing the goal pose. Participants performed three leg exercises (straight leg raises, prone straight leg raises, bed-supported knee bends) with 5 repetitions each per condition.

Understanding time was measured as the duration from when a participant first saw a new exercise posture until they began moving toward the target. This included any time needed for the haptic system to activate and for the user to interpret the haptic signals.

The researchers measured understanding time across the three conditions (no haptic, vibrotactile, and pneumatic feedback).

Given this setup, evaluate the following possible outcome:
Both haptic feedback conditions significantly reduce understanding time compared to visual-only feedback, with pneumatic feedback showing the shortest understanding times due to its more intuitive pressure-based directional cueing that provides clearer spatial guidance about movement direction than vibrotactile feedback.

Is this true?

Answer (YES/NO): NO